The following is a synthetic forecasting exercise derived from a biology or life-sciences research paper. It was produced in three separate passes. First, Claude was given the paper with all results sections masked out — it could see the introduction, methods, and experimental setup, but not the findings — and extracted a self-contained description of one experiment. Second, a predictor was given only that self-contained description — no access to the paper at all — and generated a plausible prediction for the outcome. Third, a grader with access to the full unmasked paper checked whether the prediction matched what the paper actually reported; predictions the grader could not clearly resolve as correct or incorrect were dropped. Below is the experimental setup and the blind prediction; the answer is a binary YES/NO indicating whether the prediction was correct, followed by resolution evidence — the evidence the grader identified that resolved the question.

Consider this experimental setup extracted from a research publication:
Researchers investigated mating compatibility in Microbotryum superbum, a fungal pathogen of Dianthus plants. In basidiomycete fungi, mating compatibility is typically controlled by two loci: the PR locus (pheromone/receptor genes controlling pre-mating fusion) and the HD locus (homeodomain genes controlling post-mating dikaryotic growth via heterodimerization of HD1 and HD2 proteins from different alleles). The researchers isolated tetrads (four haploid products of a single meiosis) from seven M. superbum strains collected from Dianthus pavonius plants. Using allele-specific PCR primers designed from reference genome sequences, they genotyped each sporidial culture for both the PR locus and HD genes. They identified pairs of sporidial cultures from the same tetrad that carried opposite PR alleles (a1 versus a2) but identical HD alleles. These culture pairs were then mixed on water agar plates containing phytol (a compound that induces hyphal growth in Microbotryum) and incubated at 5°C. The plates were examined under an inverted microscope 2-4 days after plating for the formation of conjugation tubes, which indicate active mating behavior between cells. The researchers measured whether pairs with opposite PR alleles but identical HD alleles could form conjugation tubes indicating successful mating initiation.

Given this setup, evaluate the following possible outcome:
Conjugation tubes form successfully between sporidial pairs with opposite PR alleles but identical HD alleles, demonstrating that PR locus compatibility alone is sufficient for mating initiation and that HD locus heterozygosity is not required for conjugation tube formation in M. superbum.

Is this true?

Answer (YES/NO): YES